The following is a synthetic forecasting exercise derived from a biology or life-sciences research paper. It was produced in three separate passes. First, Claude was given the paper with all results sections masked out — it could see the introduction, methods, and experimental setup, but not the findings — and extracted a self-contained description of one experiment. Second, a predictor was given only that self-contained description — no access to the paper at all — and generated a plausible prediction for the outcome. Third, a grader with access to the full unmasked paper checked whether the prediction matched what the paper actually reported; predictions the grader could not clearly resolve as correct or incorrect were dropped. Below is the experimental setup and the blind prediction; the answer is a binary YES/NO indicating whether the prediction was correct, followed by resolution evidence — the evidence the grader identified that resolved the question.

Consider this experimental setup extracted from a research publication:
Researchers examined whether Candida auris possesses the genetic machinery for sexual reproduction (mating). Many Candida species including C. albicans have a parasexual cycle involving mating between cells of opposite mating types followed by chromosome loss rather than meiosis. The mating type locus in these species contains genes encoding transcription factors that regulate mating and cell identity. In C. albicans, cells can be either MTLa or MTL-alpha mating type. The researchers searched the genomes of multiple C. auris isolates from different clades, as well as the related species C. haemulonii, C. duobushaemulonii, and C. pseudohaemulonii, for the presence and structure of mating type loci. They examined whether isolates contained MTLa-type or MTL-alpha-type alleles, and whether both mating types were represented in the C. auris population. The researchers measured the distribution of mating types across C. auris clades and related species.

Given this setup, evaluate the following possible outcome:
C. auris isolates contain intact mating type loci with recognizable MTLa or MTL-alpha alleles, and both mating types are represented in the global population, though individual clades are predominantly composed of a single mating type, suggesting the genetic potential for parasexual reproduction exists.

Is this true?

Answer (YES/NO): YES